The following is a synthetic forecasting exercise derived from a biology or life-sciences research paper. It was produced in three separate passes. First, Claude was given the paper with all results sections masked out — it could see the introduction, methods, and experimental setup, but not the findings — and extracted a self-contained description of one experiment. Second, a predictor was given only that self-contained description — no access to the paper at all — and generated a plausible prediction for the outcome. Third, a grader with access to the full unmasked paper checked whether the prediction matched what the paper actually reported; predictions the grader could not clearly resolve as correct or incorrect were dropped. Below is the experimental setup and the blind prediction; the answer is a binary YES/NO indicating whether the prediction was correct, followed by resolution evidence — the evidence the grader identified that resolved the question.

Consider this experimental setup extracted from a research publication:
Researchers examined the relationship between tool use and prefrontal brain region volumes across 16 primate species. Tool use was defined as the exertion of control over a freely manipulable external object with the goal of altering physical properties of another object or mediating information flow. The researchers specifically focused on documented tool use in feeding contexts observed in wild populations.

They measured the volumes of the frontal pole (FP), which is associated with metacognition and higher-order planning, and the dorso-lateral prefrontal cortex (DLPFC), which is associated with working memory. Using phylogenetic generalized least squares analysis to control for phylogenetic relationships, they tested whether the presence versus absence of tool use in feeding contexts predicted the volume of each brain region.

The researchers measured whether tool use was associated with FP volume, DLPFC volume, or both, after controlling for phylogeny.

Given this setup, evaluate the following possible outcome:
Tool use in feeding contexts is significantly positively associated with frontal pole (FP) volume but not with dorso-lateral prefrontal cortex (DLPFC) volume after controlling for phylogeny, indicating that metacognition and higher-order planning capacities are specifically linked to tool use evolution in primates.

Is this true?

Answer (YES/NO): NO